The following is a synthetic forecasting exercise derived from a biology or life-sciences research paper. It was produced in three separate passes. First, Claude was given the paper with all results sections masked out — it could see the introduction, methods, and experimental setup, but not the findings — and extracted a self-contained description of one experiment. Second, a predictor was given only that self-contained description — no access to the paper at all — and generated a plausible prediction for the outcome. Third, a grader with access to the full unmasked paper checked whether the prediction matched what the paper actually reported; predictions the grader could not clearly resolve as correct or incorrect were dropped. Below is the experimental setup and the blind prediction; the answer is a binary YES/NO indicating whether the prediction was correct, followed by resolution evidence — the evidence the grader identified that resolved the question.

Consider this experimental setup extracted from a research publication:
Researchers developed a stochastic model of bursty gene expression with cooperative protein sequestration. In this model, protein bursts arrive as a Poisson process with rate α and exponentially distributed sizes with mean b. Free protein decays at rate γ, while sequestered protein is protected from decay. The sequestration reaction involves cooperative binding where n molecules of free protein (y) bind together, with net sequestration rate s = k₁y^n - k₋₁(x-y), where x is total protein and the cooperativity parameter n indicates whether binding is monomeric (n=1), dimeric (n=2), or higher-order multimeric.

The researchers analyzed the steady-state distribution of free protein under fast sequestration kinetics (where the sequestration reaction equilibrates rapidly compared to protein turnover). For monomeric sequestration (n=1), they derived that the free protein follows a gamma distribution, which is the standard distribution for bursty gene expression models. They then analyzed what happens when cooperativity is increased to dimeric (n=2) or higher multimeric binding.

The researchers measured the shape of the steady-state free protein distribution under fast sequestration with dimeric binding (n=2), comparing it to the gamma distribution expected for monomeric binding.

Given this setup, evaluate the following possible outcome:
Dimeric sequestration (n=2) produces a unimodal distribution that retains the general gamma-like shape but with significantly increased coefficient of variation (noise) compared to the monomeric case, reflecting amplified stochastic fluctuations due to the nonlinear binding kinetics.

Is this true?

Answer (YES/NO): NO